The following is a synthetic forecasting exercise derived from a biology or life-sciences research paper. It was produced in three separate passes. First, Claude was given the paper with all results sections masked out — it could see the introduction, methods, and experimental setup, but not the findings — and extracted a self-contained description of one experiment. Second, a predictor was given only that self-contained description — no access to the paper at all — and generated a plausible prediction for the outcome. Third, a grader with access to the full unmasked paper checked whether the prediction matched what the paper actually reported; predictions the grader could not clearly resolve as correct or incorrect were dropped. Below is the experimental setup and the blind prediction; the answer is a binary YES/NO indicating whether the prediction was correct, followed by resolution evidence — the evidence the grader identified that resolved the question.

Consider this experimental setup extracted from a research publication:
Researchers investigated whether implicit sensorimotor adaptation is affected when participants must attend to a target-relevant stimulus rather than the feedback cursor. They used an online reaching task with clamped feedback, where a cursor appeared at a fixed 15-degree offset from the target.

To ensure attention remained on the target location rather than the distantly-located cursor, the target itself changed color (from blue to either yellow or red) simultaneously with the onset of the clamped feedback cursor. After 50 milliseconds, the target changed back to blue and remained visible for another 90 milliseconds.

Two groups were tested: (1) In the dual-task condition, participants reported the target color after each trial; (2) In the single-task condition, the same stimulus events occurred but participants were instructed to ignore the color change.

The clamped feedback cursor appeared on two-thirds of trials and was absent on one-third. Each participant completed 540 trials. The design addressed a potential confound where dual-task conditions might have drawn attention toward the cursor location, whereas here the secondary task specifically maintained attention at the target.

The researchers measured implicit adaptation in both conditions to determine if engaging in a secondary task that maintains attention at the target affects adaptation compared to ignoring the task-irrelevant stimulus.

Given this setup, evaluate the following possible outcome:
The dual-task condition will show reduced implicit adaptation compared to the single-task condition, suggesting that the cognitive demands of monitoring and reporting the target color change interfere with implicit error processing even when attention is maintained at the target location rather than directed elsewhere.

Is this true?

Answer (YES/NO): YES